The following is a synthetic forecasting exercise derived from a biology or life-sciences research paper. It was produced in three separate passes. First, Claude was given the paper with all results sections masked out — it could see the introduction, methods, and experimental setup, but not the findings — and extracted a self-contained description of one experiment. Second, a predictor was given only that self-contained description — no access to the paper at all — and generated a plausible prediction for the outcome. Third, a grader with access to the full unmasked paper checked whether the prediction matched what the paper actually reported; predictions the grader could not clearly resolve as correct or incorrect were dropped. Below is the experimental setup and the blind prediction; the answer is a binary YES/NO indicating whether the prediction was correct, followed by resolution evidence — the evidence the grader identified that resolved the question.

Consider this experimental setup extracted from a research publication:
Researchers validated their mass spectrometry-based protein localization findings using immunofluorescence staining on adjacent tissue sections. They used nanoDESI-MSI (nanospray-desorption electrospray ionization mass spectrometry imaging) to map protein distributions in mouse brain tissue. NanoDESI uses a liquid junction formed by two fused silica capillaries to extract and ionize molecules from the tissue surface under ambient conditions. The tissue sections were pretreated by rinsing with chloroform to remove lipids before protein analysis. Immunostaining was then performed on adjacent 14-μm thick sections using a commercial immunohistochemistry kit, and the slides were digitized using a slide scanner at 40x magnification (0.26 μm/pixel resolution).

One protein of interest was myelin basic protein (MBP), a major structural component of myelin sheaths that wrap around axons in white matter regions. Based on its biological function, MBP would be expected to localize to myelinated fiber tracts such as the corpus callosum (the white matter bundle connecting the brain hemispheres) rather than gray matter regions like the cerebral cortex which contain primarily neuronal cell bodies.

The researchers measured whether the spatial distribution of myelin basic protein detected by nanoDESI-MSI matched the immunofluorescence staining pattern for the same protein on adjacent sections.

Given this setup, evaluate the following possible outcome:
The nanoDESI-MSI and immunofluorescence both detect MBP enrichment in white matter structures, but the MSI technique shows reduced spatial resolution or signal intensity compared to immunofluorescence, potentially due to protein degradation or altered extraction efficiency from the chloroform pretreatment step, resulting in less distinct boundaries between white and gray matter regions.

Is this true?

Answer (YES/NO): NO